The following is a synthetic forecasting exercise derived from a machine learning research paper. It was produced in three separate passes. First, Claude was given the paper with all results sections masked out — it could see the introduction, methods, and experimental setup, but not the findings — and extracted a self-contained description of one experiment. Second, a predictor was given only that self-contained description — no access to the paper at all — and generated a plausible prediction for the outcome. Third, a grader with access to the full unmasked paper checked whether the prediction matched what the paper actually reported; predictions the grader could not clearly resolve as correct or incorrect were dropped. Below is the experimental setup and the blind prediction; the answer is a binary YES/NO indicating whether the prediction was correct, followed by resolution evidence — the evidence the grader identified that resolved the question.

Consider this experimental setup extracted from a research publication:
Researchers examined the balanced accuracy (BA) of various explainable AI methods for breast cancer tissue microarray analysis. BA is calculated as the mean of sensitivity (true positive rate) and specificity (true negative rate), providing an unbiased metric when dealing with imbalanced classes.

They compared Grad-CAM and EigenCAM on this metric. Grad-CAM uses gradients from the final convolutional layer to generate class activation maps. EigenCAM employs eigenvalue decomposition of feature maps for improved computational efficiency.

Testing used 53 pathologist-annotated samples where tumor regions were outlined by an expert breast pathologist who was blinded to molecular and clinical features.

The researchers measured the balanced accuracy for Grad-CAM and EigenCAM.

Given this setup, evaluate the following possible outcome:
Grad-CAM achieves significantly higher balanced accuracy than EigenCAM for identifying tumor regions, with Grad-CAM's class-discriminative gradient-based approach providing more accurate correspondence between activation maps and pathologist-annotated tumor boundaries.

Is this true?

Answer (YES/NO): NO